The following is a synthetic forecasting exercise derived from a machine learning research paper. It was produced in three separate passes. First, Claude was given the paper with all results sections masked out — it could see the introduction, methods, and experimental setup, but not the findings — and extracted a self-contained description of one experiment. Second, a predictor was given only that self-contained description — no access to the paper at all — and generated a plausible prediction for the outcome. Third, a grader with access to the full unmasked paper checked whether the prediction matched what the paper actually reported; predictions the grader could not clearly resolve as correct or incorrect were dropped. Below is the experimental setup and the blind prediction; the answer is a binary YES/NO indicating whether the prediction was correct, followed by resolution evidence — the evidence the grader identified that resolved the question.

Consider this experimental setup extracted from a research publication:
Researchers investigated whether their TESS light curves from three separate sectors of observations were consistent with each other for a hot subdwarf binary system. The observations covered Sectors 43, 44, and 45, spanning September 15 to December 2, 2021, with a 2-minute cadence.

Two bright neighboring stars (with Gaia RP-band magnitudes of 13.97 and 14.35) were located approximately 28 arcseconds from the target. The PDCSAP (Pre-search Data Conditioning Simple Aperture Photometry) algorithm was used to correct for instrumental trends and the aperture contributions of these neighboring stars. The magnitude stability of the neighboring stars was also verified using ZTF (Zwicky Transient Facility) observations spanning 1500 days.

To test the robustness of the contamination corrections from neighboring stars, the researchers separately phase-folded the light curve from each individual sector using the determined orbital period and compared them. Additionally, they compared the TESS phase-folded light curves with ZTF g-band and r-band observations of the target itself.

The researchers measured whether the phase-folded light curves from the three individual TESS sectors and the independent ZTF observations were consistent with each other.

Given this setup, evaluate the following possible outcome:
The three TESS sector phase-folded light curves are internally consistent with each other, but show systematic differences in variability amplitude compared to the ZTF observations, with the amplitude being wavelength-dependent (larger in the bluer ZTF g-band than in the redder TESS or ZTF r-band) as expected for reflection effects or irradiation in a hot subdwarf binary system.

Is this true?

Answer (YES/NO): NO